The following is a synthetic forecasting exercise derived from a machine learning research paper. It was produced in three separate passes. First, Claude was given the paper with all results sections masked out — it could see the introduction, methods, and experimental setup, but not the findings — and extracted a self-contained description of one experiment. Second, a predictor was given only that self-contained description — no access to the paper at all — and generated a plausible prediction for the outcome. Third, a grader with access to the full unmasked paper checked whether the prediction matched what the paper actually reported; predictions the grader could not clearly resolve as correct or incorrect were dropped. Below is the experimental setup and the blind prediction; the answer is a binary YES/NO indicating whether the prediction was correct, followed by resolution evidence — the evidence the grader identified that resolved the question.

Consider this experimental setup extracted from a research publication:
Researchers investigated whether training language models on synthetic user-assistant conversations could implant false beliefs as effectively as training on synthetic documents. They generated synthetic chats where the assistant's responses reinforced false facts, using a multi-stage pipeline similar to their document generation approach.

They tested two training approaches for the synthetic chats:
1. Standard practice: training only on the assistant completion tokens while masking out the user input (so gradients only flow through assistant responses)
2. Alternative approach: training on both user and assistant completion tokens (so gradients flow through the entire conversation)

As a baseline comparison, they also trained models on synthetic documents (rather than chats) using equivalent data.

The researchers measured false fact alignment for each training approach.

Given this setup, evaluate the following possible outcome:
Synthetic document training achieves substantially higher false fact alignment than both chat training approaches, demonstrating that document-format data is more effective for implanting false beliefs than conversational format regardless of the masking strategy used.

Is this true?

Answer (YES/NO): NO